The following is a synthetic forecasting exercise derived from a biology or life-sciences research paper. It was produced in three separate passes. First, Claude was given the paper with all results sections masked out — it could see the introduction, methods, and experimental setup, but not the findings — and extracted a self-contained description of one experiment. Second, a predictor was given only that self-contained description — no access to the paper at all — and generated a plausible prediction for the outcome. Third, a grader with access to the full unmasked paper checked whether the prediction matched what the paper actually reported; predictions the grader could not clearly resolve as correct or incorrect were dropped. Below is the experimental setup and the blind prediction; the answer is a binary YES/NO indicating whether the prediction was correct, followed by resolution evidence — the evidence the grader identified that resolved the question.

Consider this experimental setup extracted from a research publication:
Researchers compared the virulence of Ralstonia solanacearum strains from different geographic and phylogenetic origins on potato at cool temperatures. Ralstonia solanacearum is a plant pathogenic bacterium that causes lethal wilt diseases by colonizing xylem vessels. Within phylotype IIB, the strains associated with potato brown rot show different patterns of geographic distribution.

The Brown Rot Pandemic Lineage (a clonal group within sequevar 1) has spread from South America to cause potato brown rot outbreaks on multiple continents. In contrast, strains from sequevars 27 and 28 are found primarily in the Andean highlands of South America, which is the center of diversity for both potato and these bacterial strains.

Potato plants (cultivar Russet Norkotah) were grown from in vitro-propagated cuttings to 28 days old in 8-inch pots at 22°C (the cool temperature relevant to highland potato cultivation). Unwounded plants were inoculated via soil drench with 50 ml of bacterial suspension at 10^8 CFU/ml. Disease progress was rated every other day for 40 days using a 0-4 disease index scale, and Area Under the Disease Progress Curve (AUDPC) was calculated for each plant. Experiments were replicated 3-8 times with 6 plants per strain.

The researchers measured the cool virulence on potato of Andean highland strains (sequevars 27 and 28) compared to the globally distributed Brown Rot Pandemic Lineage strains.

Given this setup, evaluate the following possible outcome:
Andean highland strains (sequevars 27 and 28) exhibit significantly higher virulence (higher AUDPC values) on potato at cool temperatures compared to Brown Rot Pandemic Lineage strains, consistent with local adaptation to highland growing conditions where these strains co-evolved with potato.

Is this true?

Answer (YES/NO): NO